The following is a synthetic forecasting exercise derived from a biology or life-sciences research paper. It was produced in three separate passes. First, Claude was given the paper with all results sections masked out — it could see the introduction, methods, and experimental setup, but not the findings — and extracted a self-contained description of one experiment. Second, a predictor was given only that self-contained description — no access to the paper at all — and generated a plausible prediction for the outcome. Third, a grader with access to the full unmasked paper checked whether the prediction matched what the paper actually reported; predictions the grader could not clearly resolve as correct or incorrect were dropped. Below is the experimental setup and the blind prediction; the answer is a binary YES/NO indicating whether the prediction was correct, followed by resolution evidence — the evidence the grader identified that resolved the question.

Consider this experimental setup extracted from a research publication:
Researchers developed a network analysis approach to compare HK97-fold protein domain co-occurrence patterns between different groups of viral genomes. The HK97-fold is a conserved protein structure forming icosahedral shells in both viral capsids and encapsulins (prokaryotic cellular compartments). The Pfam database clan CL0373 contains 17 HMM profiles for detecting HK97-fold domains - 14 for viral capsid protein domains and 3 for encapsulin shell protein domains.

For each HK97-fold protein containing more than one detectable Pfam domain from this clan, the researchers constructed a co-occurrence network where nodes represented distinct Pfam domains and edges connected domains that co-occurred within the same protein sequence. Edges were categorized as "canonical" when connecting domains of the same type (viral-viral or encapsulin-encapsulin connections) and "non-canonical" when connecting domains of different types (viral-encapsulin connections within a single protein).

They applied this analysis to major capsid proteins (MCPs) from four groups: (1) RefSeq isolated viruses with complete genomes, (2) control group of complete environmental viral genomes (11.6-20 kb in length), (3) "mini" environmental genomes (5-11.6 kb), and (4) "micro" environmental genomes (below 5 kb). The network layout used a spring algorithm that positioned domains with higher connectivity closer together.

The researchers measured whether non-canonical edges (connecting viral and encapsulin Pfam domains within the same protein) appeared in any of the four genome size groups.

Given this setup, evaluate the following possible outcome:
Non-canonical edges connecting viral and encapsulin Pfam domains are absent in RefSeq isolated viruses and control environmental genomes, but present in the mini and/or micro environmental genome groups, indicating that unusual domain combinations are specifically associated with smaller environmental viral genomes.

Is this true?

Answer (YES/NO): NO